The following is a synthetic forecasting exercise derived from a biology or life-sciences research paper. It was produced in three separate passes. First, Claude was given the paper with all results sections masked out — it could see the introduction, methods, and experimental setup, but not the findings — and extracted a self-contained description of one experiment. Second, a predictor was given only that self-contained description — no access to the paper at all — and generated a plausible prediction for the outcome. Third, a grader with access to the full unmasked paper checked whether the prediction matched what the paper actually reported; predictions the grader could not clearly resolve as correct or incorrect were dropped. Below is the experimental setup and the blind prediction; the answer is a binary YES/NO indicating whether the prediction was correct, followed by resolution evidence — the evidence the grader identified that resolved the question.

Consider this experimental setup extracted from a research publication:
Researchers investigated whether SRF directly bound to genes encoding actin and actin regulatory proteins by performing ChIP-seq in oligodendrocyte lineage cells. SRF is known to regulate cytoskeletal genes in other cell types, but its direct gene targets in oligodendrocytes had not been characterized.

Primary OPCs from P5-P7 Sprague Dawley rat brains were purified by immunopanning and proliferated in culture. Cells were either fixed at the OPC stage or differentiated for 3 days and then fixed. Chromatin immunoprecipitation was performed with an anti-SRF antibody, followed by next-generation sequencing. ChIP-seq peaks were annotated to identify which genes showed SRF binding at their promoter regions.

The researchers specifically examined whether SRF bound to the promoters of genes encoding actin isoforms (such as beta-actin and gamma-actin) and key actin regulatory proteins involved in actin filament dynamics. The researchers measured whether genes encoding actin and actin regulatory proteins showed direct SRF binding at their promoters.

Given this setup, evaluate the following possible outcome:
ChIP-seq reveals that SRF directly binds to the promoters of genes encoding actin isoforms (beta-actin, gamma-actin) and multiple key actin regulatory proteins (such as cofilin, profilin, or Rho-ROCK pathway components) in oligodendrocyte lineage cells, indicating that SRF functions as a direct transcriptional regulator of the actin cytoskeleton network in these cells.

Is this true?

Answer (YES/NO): NO